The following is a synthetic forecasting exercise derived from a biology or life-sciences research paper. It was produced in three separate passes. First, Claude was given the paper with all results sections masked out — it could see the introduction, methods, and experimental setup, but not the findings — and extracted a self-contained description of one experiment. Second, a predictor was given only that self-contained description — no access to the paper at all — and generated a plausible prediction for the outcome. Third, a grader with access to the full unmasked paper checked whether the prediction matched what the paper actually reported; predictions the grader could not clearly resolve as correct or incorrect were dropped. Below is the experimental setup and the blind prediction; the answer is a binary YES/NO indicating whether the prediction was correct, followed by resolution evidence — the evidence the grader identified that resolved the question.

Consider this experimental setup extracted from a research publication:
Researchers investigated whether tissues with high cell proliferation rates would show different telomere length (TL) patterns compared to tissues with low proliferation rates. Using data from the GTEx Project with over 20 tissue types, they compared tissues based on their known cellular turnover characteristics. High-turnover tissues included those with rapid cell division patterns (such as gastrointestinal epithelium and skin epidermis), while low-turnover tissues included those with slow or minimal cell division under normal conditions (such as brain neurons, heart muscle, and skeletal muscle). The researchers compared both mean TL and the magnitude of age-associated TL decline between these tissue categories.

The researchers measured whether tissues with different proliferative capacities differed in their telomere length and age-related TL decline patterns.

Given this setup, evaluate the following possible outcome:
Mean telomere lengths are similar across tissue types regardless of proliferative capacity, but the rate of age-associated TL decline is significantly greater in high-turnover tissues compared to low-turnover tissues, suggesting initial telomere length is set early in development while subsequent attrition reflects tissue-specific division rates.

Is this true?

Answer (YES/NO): NO